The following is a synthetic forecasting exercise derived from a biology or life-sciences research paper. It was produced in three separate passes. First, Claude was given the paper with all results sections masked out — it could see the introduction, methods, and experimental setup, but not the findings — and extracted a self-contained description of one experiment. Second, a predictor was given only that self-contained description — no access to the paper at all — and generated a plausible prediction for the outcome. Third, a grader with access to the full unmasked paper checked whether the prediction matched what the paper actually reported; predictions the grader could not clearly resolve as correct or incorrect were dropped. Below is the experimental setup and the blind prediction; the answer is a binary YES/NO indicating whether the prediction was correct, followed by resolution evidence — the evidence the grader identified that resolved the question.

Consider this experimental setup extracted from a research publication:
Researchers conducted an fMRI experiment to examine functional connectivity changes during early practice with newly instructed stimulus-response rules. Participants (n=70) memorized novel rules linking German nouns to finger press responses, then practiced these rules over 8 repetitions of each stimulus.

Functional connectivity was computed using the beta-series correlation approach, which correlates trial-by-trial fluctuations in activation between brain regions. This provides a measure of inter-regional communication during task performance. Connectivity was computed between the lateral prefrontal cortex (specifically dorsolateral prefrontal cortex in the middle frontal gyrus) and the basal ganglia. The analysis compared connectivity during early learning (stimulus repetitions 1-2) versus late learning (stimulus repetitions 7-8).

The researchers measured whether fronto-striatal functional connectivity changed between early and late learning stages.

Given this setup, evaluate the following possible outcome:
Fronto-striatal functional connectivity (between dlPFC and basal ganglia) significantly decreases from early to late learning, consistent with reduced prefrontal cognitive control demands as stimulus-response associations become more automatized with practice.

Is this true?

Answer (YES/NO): NO